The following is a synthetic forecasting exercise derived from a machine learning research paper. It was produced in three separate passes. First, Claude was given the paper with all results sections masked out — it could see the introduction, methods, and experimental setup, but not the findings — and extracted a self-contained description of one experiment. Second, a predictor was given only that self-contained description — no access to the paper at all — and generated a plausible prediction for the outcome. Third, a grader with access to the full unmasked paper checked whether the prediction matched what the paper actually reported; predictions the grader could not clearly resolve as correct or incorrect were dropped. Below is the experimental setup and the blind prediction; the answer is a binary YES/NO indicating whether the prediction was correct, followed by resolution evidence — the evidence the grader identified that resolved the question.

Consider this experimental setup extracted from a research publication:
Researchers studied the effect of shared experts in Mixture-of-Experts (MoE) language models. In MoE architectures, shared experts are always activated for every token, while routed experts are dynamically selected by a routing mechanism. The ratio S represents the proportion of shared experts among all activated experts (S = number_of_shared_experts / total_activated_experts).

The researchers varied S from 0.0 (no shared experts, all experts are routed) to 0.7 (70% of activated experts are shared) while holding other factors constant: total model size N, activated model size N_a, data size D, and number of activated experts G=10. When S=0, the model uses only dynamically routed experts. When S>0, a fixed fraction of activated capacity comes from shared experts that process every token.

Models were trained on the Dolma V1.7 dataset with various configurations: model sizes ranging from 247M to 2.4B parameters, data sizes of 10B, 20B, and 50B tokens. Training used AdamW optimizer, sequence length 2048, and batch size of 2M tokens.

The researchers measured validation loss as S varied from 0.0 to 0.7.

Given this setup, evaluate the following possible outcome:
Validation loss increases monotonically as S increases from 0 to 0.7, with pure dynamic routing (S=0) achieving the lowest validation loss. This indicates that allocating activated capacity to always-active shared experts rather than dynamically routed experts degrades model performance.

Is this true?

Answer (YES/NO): NO